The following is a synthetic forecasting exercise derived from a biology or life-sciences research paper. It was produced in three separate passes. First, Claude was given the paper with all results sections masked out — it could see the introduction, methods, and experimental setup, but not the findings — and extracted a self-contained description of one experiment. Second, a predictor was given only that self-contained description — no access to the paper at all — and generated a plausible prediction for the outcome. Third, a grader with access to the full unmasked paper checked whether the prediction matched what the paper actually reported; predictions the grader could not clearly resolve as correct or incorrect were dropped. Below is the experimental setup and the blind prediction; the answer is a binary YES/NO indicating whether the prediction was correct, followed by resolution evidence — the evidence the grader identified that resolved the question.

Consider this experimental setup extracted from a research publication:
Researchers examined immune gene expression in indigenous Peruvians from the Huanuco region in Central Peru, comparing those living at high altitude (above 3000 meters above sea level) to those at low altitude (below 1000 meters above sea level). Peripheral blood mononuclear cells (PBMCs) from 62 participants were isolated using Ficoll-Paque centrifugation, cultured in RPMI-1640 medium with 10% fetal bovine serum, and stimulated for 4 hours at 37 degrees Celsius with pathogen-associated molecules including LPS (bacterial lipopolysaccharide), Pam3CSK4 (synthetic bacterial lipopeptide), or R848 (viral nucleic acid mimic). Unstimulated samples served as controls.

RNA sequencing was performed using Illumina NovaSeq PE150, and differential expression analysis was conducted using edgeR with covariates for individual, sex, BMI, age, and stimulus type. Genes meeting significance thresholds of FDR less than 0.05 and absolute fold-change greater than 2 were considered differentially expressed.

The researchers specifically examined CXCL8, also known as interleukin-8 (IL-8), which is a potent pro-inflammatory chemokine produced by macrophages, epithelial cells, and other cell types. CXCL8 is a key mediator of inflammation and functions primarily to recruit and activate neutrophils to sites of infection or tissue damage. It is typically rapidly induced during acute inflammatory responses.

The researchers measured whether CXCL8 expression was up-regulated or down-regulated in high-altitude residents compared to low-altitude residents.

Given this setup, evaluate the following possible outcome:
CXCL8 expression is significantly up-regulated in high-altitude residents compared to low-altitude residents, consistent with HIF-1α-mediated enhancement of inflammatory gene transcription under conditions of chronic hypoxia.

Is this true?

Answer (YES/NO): NO